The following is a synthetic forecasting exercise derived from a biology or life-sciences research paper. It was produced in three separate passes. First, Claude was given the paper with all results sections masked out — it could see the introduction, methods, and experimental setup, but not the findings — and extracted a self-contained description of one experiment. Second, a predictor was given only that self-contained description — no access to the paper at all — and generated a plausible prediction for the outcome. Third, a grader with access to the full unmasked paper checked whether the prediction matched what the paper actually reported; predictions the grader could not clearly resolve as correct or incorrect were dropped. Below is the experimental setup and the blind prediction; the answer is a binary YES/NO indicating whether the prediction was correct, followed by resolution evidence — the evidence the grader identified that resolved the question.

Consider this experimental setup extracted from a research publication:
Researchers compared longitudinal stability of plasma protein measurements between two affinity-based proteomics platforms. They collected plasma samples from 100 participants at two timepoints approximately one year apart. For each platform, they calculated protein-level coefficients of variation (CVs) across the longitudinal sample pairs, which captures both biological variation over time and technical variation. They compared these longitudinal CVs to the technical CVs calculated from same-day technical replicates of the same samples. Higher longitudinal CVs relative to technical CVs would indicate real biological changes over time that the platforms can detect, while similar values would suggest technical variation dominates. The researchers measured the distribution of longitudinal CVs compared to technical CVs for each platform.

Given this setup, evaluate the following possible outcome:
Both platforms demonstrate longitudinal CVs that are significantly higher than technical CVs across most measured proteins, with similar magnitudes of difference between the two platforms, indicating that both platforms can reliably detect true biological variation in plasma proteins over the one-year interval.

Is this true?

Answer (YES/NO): NO